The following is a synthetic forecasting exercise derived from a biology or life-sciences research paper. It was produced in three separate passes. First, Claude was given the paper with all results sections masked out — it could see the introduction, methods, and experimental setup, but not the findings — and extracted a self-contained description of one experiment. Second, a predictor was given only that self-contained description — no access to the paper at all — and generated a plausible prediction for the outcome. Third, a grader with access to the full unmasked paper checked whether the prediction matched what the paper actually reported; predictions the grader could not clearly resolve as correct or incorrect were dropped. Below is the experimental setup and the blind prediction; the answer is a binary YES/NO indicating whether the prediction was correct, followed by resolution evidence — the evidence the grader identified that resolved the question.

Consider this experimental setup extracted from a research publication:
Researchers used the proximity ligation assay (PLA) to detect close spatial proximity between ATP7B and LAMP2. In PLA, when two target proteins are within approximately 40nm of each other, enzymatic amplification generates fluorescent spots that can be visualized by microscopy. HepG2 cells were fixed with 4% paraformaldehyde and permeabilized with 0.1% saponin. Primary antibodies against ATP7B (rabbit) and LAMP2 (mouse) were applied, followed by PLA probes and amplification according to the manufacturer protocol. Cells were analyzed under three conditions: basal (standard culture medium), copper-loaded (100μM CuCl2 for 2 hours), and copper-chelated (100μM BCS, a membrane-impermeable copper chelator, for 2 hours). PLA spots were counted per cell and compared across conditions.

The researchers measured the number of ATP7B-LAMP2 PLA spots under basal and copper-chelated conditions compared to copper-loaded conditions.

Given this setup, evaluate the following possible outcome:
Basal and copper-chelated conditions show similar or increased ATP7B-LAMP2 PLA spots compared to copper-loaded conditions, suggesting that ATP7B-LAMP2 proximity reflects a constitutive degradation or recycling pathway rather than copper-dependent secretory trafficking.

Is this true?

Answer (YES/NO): NO